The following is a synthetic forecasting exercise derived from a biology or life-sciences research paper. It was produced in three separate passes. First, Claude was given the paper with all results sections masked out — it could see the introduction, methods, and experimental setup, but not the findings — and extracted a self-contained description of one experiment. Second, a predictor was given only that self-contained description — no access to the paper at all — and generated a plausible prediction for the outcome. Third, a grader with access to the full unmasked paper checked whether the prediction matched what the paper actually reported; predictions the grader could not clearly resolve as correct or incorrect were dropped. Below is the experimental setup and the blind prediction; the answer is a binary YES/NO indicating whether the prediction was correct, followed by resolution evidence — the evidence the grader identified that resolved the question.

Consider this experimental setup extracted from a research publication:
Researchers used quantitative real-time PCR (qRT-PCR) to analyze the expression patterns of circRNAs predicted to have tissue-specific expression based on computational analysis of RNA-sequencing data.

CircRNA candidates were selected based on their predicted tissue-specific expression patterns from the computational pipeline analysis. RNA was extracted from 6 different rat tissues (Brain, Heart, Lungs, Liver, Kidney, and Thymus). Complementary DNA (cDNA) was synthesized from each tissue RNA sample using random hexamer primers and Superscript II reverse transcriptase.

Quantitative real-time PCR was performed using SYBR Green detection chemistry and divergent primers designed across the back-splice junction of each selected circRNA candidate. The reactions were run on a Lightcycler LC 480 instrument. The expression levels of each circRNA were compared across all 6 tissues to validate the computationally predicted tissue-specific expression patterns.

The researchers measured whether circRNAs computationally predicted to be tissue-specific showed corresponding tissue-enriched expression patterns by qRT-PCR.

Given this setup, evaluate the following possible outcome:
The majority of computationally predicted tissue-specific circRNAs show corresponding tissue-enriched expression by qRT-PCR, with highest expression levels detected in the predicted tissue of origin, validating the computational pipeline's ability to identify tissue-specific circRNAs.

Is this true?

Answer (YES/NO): YES